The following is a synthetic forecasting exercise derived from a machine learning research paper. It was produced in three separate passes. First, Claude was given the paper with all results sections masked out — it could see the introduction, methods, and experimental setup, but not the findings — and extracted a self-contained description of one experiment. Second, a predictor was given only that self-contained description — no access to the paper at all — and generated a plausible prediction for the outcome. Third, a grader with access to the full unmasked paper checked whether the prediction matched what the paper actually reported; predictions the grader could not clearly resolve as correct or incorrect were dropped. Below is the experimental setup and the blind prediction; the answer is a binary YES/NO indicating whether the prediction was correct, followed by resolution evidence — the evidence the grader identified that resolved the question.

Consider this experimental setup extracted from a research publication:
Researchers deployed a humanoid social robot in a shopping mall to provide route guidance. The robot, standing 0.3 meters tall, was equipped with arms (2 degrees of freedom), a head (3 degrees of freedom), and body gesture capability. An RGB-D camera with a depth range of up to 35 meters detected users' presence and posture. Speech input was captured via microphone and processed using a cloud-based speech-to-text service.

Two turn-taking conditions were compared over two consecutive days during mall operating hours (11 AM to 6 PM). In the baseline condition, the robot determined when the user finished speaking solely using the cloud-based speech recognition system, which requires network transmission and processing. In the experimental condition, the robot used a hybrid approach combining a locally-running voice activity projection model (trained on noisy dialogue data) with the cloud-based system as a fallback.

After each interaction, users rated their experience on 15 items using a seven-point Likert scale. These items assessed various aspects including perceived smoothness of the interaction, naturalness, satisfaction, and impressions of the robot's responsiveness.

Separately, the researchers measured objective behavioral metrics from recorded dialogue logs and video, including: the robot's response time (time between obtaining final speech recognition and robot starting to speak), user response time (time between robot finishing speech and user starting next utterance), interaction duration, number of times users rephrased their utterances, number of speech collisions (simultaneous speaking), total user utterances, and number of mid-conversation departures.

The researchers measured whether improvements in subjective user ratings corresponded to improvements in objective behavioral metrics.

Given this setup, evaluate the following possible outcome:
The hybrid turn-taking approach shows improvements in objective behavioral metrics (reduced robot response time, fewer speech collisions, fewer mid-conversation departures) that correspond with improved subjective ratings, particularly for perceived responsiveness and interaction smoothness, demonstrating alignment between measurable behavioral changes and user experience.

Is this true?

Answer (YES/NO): NO